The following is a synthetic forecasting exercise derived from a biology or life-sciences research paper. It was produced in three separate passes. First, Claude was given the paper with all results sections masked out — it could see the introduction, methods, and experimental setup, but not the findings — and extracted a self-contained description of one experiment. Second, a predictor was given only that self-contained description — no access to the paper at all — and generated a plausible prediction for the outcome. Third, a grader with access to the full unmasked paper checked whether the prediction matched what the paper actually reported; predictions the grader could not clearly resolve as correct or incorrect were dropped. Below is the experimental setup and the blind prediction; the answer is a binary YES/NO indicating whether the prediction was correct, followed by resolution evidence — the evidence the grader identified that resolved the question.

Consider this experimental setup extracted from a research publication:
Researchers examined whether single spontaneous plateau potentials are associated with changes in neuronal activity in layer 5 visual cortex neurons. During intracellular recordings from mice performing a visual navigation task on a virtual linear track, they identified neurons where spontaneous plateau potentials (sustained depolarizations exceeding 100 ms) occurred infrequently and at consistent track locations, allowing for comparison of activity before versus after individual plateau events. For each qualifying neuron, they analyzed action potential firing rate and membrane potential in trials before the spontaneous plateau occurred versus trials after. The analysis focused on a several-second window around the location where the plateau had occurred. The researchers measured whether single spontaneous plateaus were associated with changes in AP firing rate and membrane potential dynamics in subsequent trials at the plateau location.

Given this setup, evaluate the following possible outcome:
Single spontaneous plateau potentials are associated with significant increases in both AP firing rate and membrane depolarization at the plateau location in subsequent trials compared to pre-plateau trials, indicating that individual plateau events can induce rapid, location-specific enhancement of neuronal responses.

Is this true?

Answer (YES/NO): YES